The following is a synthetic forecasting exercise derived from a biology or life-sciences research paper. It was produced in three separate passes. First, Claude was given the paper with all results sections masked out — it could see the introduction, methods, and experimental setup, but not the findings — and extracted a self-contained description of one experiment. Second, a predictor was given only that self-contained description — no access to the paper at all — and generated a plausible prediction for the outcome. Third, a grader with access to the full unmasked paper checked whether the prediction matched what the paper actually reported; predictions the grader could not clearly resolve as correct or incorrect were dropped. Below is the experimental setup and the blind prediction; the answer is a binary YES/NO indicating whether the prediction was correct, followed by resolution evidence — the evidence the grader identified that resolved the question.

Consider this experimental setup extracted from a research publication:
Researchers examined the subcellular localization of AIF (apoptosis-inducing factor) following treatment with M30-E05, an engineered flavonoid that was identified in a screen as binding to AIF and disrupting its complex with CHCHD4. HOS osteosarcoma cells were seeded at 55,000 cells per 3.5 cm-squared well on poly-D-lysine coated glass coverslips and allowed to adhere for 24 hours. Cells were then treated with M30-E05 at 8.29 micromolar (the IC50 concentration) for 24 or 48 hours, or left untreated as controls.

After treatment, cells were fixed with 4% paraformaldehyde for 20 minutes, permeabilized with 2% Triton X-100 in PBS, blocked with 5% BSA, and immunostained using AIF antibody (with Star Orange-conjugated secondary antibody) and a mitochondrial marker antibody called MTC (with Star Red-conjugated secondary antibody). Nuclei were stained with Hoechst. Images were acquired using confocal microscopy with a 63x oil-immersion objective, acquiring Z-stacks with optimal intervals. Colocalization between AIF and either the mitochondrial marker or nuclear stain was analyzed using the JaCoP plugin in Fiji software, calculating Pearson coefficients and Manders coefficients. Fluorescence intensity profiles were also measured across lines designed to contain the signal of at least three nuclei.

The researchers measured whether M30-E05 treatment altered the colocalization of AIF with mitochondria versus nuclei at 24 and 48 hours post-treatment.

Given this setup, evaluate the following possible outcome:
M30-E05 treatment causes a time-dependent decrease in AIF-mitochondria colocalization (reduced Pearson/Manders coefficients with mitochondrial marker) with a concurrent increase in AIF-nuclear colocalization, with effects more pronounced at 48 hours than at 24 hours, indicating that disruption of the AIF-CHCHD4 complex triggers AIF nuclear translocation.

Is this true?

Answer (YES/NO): NO